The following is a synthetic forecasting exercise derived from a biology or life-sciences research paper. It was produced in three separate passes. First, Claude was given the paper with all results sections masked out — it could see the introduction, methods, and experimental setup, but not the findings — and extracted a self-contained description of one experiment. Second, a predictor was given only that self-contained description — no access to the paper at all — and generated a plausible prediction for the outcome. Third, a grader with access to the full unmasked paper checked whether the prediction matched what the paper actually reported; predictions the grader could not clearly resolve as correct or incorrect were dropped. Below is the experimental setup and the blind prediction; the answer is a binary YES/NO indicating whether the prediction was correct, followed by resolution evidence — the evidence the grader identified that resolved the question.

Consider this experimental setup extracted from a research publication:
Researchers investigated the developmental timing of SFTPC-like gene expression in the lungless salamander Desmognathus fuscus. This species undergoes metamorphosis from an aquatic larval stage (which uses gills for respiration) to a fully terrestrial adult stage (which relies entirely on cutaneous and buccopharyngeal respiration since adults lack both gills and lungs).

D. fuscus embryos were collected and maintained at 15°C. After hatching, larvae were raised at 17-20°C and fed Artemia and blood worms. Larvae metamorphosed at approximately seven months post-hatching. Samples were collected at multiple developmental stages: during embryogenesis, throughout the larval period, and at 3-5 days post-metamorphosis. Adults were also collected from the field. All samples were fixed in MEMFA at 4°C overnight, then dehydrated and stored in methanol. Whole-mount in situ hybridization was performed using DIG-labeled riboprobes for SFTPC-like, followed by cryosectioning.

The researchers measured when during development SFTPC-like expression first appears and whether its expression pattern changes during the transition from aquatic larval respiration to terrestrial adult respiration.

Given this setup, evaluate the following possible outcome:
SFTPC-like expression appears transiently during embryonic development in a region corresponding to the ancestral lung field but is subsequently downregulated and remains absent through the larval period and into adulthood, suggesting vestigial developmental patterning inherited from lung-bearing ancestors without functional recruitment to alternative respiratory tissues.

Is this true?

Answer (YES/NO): NO